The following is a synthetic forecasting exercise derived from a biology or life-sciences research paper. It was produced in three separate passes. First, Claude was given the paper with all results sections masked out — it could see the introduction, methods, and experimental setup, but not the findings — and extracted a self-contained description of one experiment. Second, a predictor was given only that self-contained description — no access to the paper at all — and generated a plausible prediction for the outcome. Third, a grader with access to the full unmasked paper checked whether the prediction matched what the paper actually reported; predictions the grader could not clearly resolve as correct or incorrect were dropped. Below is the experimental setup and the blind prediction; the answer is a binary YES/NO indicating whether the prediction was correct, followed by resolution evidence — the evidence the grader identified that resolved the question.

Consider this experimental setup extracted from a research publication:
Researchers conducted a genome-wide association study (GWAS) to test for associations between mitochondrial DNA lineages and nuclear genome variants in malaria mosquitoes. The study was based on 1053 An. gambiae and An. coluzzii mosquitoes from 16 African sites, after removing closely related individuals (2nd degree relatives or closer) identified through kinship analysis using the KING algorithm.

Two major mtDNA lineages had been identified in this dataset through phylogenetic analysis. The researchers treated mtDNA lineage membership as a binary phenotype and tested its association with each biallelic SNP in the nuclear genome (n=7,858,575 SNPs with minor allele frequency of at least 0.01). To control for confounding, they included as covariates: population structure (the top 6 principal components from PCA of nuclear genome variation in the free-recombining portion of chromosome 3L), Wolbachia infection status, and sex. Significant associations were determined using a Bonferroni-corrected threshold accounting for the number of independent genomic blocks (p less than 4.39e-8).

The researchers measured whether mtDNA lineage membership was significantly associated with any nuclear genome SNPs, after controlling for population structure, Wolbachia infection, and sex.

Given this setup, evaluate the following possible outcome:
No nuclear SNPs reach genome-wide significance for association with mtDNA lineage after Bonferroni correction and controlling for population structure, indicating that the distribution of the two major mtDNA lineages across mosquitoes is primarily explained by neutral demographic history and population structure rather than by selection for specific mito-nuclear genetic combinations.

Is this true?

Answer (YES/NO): NO